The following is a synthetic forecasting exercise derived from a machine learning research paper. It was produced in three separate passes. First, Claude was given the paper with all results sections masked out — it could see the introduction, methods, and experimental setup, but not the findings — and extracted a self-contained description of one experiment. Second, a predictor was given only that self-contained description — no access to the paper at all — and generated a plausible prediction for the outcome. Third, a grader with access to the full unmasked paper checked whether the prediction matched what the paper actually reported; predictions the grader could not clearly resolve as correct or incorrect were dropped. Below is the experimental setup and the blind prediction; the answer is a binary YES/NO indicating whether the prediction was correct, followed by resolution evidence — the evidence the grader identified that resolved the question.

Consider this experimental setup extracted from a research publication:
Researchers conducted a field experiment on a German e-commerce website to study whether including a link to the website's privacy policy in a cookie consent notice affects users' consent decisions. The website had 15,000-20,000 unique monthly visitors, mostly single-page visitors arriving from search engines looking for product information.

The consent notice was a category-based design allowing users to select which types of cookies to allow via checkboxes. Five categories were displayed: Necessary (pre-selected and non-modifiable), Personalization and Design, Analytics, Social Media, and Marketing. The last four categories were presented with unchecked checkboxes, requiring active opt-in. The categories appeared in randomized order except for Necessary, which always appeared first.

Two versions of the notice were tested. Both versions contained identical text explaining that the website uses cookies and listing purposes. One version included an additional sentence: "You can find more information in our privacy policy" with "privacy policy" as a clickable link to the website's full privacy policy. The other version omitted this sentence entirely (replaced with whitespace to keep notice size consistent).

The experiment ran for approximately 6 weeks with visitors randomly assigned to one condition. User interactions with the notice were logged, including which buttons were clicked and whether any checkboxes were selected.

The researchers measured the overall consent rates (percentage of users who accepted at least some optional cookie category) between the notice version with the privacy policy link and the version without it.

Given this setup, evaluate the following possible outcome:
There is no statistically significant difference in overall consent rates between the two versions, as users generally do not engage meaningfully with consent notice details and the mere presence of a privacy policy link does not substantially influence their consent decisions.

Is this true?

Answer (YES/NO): YES